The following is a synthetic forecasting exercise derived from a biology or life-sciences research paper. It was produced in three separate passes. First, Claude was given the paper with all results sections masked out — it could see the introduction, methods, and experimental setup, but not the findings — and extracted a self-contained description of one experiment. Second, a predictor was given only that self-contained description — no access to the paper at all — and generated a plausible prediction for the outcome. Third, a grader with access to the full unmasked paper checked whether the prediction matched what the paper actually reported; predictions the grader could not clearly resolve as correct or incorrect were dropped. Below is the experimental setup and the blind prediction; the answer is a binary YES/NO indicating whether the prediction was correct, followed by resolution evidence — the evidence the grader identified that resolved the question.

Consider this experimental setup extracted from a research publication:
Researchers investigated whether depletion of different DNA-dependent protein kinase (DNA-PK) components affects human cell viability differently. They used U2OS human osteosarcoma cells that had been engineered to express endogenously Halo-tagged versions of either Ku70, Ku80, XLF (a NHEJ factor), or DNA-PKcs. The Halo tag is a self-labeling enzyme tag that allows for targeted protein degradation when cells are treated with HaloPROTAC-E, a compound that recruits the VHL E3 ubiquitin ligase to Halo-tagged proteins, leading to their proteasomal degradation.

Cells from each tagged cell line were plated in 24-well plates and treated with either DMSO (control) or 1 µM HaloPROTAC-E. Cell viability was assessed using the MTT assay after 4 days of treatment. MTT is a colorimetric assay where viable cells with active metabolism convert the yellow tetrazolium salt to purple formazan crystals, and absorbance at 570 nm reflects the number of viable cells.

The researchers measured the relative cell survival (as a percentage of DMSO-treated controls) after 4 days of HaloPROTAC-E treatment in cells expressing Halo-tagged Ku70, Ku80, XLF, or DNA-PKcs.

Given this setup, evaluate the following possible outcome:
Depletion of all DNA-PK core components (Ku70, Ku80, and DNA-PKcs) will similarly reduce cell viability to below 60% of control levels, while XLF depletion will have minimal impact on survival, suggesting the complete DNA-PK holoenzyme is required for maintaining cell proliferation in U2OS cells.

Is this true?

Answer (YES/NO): NO